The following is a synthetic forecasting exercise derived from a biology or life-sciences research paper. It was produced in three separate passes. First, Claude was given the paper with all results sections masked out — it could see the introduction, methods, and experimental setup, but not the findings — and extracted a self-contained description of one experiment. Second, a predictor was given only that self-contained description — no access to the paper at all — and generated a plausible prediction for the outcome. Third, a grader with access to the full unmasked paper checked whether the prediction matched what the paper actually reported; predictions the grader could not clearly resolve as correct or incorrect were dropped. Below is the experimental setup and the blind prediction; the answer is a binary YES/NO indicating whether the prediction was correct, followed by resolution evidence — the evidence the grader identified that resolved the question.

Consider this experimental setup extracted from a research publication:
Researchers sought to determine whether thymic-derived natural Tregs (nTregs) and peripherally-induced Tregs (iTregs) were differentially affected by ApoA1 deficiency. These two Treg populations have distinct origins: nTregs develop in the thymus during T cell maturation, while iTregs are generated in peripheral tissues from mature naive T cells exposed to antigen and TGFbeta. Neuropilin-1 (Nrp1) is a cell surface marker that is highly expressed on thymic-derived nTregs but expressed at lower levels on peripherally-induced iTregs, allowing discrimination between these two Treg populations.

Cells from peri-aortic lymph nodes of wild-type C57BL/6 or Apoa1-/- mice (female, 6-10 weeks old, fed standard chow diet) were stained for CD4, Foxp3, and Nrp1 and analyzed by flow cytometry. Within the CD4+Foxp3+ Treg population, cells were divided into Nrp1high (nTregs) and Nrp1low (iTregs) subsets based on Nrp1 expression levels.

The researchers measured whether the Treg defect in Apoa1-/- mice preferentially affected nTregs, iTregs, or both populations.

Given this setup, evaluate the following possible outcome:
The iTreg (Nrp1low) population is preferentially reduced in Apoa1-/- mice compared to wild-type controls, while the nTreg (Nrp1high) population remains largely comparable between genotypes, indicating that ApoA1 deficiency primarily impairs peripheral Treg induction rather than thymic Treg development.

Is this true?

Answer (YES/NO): NO